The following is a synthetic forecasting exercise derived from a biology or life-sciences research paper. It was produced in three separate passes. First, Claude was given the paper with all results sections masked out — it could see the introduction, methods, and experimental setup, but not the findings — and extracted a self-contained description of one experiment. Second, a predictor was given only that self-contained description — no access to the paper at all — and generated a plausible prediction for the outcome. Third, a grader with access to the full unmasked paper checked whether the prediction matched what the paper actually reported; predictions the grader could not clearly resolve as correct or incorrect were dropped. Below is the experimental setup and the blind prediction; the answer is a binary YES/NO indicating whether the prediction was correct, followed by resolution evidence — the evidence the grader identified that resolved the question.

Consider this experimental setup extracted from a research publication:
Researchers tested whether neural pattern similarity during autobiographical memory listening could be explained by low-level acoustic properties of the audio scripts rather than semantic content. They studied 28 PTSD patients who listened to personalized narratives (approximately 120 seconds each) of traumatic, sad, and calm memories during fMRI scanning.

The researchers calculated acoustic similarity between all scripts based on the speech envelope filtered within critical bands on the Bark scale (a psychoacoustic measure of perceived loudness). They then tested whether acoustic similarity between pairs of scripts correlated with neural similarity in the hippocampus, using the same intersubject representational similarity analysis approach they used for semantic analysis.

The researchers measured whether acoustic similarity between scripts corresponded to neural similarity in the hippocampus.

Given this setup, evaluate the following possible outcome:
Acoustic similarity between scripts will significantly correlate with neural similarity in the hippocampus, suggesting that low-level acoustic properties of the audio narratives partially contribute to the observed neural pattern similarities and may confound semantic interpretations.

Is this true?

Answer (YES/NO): NO